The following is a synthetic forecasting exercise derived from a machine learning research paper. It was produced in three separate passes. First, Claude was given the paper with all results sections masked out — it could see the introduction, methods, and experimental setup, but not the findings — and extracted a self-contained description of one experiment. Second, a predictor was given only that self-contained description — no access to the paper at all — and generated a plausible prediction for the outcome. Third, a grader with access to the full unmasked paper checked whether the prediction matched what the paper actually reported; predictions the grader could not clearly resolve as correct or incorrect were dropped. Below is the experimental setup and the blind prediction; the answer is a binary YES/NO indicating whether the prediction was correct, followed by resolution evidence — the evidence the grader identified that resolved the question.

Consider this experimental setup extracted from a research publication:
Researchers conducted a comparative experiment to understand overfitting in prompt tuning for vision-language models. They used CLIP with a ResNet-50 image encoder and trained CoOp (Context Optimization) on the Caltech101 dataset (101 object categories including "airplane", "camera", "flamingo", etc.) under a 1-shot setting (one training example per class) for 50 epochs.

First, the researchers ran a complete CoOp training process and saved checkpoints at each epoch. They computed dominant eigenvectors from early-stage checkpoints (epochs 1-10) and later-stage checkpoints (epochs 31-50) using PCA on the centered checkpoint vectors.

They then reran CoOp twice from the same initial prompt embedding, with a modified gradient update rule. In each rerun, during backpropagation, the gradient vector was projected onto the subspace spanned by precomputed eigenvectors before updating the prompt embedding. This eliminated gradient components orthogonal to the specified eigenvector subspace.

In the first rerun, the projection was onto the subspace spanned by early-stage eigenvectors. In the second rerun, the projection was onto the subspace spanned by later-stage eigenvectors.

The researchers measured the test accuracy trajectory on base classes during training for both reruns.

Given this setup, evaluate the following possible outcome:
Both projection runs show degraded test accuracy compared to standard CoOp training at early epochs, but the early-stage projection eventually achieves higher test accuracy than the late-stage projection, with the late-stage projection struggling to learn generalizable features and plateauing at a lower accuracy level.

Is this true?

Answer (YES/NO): NO